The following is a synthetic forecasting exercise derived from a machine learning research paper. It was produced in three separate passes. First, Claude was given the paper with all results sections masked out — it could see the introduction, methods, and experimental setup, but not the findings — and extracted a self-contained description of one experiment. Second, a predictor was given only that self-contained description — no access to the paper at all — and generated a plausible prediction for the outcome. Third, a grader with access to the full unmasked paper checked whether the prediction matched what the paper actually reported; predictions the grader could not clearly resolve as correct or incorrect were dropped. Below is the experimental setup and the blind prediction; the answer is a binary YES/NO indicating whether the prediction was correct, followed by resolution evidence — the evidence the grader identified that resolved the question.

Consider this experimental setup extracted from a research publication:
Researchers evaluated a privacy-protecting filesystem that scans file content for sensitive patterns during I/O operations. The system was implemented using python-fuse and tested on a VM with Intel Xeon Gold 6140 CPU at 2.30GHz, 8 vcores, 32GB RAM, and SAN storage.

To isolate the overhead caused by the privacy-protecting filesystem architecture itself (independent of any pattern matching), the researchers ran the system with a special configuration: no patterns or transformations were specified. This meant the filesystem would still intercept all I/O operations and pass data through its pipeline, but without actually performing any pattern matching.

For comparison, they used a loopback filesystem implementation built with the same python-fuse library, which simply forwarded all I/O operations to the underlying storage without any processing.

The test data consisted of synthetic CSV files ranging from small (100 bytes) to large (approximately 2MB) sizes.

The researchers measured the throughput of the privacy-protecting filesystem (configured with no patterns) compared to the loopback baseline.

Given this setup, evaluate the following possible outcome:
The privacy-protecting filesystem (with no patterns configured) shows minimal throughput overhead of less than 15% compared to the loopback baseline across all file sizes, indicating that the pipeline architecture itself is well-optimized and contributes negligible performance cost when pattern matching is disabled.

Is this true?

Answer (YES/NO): YES